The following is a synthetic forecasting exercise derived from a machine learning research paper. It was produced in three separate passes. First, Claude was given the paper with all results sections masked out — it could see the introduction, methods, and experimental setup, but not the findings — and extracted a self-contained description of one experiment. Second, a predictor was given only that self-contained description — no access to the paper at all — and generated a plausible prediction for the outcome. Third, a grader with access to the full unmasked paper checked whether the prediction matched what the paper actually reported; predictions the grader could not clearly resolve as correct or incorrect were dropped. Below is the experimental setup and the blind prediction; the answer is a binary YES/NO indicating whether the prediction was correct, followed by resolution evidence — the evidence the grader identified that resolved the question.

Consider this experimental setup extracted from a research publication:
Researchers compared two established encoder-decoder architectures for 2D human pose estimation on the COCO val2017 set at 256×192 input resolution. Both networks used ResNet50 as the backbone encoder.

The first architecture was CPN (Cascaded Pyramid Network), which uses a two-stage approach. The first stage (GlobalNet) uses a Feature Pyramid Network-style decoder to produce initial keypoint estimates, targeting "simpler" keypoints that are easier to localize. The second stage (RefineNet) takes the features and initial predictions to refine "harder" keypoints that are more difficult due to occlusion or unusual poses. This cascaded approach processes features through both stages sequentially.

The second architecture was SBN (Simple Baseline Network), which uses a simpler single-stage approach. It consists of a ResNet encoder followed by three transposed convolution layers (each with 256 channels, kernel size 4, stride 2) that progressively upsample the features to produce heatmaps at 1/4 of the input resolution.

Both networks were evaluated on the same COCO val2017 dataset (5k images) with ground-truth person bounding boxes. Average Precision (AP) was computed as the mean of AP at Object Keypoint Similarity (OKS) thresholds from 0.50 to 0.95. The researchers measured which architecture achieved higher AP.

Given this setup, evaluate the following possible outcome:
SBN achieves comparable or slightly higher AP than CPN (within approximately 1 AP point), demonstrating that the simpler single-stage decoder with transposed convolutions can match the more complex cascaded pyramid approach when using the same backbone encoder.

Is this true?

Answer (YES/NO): NO